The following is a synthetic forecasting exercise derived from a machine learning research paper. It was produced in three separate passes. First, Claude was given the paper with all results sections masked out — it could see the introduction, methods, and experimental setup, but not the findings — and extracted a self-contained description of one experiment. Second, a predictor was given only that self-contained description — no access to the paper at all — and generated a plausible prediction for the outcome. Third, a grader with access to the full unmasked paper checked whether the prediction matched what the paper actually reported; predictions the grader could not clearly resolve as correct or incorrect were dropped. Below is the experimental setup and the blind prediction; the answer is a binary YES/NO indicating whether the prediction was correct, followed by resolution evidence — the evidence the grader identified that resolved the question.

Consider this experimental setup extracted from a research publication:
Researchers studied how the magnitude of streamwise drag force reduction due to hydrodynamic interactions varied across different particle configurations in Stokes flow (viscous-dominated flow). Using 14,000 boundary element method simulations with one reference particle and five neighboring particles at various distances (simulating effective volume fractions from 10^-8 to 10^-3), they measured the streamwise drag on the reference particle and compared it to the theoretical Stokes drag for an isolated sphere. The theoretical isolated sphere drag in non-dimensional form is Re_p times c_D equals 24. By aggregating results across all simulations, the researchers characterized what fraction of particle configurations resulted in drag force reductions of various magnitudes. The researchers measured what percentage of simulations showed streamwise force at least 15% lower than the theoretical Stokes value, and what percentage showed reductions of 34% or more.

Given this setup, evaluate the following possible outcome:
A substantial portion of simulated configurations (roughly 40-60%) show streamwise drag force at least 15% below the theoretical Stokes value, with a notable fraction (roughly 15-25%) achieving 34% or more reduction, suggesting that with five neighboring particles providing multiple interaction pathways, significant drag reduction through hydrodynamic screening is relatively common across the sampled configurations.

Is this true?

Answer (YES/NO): NO